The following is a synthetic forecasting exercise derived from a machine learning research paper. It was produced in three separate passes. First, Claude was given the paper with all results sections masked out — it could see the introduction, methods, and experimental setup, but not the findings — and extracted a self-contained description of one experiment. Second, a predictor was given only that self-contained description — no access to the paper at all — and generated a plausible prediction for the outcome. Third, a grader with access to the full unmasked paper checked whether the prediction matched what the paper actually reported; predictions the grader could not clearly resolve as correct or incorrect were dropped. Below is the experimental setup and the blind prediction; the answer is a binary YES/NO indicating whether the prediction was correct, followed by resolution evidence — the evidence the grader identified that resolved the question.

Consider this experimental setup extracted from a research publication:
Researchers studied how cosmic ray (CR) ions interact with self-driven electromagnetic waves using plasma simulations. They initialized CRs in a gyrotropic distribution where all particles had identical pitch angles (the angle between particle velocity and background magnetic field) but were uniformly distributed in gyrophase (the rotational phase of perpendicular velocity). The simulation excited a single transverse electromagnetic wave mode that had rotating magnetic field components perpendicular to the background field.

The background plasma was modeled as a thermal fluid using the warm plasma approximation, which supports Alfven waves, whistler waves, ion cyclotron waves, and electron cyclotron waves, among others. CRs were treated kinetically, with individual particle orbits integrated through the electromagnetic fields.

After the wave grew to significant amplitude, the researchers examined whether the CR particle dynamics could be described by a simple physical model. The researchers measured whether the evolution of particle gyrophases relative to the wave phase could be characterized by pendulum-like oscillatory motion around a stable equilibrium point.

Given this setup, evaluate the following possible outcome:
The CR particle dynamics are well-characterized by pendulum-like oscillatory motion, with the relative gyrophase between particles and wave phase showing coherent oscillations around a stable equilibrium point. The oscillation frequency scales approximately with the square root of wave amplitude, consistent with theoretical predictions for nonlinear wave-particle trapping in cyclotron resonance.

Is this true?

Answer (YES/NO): YES